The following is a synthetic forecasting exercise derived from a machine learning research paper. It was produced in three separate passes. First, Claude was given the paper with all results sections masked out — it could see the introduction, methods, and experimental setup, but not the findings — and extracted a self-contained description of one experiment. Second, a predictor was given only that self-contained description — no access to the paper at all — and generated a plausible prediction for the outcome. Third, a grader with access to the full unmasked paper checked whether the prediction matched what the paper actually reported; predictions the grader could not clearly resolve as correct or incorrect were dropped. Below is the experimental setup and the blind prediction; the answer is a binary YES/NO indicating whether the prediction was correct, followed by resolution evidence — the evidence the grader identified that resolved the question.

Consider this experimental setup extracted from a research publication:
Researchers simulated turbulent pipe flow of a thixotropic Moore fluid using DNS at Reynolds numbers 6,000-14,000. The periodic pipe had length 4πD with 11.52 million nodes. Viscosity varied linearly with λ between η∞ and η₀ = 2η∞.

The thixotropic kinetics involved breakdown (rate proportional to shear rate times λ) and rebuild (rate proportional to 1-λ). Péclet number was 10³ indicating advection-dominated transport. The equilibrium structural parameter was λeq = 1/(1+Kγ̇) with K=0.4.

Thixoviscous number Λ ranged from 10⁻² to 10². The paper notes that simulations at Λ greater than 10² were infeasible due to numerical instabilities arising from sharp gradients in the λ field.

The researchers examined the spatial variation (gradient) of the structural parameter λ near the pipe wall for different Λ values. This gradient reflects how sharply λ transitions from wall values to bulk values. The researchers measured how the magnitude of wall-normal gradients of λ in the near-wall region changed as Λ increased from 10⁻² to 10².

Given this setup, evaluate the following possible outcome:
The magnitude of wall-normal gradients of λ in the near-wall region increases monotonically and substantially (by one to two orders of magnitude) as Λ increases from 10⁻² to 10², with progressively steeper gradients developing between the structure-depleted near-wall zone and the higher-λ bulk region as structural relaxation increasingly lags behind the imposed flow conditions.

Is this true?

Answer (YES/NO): NO